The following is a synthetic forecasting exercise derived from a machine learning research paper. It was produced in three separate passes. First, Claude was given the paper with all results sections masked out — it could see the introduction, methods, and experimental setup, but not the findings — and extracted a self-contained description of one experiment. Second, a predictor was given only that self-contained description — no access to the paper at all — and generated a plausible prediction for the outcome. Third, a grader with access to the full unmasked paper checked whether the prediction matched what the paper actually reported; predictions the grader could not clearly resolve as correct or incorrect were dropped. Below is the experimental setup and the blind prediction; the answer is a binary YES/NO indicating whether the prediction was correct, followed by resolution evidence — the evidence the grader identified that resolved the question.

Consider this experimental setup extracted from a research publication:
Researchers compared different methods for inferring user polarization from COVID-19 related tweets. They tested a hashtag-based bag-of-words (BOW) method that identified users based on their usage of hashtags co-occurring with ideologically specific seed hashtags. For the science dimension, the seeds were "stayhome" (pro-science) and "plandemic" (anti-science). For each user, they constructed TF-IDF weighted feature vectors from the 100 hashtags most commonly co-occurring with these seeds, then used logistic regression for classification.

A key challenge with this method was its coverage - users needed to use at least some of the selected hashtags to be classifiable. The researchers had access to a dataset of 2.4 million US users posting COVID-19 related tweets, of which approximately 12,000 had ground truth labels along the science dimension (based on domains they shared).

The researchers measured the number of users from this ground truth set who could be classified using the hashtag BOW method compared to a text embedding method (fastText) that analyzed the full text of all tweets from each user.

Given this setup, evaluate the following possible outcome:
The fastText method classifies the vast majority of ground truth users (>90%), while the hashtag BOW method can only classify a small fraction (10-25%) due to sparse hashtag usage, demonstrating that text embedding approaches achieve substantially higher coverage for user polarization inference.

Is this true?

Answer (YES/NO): YES